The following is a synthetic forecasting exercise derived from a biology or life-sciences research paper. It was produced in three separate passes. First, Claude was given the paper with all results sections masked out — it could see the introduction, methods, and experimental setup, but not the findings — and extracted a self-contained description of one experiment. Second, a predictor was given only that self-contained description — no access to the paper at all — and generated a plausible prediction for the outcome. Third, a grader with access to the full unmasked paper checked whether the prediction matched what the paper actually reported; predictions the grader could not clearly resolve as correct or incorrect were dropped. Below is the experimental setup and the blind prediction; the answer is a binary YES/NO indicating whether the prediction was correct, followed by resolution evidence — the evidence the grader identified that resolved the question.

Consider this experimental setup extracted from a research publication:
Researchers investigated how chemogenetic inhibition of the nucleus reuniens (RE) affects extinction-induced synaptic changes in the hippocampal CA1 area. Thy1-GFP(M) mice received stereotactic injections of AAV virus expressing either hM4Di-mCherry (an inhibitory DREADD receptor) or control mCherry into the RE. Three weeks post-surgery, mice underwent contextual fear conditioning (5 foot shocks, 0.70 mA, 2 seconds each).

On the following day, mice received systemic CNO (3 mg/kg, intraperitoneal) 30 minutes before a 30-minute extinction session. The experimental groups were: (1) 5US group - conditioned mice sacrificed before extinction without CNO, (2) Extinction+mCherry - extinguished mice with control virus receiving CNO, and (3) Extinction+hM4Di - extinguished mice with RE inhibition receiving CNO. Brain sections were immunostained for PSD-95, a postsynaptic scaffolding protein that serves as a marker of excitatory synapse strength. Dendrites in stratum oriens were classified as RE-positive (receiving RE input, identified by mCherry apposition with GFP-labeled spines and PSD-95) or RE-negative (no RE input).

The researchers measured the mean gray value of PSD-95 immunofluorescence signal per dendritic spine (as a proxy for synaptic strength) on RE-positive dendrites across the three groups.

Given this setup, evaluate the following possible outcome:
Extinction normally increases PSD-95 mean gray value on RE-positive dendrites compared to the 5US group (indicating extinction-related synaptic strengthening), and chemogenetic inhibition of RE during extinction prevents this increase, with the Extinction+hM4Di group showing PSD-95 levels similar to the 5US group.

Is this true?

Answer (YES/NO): NO